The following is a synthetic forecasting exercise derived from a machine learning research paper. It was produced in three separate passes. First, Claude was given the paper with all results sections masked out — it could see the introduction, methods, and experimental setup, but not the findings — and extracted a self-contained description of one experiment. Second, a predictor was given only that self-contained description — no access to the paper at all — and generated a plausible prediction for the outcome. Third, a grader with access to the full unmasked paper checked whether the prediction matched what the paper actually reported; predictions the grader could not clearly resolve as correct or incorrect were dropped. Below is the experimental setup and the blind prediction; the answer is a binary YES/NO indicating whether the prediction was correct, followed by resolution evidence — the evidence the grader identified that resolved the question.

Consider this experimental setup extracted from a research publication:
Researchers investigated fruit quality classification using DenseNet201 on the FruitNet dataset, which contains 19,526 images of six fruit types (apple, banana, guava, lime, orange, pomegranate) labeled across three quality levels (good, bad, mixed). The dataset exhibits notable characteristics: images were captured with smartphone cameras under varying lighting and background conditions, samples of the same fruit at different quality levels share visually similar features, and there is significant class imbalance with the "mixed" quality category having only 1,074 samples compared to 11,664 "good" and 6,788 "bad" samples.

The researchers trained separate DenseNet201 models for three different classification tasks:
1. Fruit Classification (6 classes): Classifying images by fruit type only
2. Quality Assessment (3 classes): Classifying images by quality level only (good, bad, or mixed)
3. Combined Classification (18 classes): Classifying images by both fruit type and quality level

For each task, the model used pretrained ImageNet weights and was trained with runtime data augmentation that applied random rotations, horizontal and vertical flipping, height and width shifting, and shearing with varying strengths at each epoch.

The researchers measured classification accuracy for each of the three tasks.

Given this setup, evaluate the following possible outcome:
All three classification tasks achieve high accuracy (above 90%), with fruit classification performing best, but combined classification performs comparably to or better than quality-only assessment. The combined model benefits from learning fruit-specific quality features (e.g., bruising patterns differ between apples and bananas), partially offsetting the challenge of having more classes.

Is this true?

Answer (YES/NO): YES